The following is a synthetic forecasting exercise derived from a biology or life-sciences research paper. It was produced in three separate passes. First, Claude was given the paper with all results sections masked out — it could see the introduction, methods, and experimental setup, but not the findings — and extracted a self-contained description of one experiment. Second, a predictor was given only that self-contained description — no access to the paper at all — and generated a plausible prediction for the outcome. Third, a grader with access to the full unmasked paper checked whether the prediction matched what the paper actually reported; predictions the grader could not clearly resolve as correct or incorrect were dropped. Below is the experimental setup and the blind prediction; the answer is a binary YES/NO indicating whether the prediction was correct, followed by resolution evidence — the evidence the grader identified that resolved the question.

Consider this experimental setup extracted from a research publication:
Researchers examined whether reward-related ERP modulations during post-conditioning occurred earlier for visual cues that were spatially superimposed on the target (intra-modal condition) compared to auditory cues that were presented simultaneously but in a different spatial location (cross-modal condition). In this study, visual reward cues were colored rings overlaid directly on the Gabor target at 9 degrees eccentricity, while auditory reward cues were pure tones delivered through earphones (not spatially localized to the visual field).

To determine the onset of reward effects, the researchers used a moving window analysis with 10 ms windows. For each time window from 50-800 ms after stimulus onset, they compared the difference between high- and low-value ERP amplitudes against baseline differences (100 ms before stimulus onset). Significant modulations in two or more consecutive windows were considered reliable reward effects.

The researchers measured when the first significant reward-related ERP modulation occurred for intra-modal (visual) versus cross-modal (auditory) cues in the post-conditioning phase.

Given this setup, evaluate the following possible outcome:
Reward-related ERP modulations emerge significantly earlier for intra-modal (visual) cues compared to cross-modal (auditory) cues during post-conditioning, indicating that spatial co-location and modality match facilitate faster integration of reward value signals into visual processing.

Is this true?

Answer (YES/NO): YES